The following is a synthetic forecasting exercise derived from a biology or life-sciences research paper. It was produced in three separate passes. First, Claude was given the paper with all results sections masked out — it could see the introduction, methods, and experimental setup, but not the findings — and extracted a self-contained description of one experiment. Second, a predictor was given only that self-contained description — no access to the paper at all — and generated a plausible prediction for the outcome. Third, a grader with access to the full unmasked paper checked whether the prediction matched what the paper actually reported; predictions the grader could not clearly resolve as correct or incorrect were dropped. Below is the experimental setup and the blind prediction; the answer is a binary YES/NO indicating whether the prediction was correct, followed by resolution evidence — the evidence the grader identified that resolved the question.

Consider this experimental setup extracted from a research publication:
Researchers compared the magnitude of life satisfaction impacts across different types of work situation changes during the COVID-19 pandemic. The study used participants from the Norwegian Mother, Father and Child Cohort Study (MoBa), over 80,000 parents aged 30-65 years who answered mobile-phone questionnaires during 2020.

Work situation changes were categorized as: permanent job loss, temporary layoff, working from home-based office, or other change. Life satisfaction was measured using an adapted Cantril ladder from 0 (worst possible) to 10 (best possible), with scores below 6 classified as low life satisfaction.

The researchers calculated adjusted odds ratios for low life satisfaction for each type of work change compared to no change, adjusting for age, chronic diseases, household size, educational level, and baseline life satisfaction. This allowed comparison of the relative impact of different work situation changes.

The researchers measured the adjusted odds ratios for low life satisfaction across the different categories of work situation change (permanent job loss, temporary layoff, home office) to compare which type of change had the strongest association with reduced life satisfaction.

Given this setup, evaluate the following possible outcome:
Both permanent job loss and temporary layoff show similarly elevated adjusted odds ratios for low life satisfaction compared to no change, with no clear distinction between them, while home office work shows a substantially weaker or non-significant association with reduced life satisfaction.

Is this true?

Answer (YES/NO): NO